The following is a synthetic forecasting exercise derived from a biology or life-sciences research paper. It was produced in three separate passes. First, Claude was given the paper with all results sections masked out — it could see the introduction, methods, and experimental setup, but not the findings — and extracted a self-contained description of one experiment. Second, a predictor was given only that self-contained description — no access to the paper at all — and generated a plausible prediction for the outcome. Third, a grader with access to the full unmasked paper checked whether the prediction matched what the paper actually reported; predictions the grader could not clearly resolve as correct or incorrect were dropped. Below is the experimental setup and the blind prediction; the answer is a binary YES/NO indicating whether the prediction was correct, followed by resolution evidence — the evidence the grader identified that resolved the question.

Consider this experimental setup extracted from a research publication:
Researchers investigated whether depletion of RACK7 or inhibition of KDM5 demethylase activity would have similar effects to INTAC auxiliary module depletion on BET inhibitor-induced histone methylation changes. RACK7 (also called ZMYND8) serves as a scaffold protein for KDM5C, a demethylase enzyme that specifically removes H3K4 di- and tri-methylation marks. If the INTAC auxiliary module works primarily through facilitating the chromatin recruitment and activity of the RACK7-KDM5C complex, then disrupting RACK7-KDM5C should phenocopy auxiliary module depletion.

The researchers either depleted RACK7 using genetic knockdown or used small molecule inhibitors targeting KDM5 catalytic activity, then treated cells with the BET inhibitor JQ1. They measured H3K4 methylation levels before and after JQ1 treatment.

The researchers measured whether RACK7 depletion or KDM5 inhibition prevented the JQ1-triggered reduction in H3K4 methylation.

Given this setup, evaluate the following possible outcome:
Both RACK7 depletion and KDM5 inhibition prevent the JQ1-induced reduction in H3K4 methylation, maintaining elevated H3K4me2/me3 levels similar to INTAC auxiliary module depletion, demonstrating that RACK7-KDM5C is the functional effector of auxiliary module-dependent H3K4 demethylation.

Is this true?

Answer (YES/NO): YES